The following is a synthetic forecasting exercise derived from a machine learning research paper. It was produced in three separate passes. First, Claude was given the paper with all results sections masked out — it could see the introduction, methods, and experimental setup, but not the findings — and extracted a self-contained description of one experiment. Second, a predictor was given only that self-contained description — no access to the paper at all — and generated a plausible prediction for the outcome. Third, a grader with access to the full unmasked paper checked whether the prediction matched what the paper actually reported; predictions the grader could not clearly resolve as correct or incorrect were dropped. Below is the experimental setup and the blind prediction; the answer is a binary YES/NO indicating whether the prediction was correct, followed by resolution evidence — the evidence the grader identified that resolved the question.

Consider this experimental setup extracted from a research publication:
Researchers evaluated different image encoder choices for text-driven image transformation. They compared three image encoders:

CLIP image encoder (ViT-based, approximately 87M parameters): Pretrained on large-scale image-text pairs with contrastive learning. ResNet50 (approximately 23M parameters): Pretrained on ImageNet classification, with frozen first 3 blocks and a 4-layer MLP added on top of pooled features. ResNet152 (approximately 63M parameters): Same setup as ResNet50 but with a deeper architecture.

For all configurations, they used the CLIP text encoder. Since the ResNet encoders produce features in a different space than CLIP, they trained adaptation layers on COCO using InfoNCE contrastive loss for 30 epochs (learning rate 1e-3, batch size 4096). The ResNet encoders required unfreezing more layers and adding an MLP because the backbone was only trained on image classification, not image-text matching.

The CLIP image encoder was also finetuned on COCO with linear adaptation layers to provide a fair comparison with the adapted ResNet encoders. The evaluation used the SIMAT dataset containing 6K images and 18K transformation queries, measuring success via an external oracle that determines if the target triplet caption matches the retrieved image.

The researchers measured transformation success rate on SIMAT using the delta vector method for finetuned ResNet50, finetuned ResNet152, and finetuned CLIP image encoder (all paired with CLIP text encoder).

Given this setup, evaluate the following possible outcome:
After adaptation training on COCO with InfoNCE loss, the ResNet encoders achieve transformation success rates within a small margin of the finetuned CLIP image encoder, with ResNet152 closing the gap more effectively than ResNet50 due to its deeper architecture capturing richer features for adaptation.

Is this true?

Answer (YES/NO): YES